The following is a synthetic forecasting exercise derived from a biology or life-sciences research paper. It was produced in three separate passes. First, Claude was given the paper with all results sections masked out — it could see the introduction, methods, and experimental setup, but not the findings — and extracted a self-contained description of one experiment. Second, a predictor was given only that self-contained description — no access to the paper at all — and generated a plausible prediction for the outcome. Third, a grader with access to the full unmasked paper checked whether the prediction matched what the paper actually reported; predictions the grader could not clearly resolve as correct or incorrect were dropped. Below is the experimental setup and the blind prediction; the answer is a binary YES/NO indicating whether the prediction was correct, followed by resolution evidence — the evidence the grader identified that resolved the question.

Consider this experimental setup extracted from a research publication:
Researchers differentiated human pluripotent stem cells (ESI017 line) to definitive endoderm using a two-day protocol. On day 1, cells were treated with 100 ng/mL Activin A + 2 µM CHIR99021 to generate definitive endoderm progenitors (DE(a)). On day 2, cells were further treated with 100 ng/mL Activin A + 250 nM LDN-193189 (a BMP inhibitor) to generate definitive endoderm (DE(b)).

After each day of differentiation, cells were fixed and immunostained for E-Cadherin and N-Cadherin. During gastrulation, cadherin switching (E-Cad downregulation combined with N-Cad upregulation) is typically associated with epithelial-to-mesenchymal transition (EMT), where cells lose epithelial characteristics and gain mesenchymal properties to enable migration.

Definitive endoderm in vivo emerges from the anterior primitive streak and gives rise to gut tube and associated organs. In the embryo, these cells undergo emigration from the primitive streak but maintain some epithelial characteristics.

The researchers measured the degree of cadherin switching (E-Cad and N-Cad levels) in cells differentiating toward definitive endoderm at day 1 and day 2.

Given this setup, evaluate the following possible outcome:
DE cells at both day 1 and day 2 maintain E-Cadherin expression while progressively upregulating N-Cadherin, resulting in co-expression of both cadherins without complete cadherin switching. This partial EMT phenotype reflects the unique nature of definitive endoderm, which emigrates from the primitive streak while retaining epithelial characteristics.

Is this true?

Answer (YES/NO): NO